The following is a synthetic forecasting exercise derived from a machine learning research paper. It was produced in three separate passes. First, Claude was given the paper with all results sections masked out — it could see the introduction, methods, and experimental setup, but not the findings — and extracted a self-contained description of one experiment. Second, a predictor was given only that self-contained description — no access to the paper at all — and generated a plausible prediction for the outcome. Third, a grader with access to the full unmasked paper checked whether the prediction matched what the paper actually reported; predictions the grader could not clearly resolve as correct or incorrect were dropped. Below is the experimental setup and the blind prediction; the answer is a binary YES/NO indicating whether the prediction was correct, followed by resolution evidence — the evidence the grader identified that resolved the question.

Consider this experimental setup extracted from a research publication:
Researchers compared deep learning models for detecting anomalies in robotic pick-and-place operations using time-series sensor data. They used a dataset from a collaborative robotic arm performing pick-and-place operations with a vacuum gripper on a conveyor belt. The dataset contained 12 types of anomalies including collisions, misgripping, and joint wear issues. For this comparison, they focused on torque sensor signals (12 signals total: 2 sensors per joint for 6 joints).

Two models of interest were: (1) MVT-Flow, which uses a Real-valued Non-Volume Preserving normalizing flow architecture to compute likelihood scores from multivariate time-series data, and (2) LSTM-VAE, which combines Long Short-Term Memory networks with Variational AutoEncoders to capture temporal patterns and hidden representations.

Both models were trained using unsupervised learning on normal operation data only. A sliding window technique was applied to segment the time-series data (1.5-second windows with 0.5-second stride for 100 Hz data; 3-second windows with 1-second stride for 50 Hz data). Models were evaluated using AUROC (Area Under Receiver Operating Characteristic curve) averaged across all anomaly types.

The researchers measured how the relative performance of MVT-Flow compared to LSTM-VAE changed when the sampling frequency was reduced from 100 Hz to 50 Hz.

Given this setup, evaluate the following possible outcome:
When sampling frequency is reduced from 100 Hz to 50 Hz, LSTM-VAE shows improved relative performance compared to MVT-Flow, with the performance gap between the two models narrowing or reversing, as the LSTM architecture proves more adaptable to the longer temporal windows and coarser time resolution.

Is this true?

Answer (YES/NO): YES